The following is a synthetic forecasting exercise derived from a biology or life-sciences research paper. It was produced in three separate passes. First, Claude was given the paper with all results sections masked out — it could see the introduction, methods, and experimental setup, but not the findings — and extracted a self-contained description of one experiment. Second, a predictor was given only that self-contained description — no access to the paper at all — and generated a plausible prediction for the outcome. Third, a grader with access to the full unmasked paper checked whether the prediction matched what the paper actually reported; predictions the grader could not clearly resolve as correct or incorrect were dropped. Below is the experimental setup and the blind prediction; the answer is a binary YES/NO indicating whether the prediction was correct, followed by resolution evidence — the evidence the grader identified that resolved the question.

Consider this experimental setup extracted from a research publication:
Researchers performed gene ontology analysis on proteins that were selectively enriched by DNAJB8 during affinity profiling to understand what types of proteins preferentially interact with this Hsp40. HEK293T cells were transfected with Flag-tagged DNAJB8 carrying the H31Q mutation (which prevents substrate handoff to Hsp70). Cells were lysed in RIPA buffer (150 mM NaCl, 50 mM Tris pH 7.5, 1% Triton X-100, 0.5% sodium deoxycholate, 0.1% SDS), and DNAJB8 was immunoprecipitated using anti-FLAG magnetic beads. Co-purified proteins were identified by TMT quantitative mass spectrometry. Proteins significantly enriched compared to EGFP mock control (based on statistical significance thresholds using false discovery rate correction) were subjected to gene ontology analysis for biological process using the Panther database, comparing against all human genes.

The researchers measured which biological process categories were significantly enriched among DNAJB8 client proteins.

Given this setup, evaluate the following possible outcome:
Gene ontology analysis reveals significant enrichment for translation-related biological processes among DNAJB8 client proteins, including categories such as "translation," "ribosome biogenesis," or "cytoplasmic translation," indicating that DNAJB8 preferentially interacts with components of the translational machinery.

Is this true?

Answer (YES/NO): NO